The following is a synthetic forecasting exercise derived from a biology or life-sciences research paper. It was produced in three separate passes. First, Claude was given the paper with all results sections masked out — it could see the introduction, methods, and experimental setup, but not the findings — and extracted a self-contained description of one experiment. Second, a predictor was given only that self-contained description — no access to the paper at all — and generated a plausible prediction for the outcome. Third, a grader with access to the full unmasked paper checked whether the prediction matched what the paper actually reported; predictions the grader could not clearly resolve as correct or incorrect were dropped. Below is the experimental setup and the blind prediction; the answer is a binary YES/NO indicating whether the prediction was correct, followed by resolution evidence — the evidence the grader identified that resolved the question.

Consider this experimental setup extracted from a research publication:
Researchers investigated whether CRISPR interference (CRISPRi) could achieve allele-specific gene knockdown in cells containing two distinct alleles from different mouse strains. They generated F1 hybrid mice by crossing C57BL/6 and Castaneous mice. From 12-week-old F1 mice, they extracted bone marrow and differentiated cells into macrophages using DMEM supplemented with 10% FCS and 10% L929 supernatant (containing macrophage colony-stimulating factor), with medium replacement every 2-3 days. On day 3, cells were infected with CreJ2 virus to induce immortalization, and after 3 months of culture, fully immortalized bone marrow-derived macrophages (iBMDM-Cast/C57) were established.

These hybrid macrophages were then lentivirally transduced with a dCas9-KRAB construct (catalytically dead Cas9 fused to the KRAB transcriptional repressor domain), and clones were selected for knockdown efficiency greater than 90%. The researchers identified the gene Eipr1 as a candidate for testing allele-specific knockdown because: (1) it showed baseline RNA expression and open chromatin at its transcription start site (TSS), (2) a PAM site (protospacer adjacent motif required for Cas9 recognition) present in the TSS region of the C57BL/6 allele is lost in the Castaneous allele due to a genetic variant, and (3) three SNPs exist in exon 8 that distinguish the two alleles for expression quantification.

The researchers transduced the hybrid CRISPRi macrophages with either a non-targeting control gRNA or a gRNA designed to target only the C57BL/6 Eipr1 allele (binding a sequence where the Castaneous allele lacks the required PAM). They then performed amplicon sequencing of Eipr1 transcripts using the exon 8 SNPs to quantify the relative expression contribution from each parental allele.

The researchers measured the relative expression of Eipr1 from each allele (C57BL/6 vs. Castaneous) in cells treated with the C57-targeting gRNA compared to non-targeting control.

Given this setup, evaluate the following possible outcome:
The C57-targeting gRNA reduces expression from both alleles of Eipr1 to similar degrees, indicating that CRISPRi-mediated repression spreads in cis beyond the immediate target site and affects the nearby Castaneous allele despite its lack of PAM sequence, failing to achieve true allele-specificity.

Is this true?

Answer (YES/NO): NO